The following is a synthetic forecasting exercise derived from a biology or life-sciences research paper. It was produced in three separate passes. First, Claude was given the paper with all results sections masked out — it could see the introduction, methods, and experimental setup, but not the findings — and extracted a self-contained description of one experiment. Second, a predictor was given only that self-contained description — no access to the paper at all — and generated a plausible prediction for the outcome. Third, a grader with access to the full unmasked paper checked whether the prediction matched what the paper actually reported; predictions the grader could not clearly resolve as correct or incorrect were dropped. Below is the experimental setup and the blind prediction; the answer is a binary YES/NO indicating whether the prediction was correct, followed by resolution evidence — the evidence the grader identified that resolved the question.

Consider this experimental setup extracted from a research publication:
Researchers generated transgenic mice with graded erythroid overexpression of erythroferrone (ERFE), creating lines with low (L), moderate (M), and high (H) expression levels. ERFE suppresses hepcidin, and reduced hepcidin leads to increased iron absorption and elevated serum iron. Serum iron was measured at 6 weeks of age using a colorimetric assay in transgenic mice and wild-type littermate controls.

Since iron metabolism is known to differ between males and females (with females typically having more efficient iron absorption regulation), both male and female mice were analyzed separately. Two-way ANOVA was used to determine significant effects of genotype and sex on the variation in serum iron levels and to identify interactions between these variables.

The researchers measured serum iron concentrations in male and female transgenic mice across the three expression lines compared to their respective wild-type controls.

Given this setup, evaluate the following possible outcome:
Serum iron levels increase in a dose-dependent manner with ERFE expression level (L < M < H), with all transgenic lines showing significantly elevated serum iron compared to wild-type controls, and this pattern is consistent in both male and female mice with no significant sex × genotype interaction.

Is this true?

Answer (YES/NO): NO